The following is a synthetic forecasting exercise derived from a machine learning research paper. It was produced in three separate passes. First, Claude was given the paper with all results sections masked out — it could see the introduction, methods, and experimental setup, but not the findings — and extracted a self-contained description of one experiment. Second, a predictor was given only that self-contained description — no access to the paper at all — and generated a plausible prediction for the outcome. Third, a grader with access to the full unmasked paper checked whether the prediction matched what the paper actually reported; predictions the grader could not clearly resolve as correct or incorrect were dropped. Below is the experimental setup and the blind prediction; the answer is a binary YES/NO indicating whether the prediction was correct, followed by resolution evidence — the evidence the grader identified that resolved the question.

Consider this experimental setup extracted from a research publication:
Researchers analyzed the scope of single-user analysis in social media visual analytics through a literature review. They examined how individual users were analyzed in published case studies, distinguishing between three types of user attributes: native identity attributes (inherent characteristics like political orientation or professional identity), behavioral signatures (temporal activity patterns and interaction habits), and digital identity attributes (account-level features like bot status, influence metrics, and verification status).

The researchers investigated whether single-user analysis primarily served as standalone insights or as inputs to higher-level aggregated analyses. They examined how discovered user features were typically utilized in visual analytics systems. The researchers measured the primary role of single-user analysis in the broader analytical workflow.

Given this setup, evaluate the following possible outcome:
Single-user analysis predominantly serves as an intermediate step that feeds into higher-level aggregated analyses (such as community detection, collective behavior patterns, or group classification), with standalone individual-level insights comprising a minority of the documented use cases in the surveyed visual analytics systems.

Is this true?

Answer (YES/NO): YES